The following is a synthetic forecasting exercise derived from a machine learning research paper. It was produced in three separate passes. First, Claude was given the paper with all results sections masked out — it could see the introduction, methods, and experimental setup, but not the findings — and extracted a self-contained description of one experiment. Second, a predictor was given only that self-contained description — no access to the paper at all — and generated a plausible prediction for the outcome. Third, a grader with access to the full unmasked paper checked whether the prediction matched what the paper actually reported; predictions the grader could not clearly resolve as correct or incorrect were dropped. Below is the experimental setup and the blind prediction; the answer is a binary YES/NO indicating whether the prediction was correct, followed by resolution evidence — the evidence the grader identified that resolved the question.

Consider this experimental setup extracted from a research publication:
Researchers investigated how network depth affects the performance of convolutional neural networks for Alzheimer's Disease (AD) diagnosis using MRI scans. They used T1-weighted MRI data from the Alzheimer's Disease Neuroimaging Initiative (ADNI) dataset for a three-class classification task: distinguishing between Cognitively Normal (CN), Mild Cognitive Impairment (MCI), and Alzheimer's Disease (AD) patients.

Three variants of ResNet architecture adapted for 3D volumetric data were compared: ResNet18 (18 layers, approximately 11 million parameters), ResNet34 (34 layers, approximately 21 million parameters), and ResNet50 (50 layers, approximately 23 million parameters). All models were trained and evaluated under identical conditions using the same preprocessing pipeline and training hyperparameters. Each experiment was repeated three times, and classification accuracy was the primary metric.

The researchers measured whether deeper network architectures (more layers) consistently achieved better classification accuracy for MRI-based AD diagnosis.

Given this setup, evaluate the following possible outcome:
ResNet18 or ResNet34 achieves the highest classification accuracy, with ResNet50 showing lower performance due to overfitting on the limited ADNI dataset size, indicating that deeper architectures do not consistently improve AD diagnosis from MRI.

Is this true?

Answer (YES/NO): NO